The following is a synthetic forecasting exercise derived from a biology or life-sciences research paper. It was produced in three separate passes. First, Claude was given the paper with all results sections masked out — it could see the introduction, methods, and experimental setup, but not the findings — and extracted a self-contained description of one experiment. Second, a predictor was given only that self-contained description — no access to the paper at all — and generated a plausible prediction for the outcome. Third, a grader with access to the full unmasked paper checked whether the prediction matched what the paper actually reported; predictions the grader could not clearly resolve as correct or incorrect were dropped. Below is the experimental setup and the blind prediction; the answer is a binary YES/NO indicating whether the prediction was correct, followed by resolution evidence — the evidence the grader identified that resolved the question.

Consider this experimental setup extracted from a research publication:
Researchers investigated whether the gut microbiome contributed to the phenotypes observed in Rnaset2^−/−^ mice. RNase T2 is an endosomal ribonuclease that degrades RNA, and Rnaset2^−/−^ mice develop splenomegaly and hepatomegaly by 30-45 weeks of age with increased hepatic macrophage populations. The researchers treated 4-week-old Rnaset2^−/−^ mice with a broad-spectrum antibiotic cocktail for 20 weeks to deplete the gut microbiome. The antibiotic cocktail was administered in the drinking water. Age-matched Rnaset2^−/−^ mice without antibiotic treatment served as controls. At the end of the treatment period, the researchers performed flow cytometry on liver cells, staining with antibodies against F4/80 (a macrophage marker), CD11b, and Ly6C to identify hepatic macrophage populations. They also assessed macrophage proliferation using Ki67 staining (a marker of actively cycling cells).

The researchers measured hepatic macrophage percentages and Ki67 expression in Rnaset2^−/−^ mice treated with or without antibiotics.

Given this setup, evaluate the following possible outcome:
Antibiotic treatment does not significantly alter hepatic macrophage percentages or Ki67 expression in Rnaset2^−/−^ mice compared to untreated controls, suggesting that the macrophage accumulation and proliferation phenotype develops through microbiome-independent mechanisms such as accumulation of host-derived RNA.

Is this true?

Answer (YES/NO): NO